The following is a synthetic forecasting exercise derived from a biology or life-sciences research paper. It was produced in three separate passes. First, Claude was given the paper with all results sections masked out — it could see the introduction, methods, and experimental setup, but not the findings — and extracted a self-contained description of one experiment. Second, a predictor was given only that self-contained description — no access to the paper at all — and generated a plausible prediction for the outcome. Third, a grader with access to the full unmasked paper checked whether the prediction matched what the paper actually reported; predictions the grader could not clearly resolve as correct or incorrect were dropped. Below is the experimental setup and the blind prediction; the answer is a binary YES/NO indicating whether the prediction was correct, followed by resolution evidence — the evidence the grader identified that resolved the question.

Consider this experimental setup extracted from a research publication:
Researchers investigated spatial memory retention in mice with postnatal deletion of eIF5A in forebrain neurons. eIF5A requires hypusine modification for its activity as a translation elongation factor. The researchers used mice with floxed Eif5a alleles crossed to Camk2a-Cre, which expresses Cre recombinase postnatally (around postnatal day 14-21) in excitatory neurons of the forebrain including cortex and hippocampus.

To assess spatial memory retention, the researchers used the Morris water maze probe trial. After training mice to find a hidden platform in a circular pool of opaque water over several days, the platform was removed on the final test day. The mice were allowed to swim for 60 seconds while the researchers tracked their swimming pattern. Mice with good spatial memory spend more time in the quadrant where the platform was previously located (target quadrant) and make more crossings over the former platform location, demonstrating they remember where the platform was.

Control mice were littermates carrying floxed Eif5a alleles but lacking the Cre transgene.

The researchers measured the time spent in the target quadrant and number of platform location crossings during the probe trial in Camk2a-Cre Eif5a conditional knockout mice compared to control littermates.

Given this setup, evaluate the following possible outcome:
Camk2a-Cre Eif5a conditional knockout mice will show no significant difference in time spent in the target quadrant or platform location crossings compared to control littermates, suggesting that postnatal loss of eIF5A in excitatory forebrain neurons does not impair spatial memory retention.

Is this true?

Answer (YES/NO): NO